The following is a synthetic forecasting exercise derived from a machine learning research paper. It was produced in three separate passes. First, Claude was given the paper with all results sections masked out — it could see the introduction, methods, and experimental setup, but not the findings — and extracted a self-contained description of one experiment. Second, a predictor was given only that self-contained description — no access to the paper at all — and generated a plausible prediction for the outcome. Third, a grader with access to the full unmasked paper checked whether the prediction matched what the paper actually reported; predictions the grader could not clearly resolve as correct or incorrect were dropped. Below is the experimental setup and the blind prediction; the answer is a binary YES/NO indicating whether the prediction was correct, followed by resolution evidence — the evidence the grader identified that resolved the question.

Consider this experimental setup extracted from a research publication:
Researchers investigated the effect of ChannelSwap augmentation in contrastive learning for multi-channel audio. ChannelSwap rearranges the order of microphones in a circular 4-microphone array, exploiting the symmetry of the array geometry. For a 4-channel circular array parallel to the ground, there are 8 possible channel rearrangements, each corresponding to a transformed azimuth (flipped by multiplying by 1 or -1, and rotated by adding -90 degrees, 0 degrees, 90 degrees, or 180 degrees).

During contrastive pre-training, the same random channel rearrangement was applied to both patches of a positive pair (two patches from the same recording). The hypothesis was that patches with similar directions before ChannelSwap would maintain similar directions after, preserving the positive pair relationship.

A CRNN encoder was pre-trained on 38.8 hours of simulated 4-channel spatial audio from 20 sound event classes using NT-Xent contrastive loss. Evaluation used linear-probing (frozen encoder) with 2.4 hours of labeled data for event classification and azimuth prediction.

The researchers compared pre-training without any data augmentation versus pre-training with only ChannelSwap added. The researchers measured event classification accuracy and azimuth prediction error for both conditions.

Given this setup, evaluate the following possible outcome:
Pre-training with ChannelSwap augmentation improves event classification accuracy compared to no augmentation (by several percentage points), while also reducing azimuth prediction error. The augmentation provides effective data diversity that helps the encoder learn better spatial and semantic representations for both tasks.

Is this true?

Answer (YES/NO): NO